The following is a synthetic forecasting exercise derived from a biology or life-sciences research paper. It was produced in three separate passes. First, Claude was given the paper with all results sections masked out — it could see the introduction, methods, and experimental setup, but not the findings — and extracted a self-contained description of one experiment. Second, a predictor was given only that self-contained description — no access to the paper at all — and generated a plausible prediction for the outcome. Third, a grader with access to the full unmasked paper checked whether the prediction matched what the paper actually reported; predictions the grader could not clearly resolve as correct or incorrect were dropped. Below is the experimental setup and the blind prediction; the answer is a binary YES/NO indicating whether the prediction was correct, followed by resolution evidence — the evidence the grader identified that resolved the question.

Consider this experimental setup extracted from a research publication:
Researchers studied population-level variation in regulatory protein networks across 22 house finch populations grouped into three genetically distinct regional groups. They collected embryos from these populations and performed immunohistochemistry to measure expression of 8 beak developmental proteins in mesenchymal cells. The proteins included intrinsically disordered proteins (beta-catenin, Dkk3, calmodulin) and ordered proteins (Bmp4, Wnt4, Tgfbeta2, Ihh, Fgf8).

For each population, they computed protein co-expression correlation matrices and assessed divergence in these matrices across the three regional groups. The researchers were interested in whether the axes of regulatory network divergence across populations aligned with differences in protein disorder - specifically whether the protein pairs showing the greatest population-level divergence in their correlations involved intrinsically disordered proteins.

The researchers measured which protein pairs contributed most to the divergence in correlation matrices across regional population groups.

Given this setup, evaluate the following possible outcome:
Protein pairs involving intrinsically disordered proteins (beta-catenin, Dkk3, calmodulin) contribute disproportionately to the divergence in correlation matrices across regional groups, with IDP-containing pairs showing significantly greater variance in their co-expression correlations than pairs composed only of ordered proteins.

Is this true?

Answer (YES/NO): YES